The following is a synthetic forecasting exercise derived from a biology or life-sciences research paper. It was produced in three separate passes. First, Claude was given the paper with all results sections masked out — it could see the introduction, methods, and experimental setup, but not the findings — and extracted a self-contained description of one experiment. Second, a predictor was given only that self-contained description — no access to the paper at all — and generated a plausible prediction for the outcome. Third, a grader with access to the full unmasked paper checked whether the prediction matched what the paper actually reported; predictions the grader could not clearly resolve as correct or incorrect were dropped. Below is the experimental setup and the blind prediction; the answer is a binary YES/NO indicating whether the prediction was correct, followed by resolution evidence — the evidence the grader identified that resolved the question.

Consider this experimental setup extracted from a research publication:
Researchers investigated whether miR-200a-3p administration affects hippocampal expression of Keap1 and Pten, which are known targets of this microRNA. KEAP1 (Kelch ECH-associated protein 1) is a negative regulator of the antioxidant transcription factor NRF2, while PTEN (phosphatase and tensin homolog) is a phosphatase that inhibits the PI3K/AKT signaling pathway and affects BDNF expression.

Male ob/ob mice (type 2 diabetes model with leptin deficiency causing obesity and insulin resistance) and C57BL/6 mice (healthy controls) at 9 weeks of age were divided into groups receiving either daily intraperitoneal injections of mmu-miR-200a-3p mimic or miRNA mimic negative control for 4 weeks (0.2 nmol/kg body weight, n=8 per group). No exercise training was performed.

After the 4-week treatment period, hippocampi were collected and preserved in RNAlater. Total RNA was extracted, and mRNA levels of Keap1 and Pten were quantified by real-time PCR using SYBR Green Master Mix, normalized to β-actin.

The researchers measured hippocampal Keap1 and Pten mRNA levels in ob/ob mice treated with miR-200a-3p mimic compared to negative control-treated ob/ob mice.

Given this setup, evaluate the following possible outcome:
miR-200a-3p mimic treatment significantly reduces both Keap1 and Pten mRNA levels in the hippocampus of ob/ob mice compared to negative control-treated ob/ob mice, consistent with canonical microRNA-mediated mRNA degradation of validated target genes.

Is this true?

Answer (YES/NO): NO